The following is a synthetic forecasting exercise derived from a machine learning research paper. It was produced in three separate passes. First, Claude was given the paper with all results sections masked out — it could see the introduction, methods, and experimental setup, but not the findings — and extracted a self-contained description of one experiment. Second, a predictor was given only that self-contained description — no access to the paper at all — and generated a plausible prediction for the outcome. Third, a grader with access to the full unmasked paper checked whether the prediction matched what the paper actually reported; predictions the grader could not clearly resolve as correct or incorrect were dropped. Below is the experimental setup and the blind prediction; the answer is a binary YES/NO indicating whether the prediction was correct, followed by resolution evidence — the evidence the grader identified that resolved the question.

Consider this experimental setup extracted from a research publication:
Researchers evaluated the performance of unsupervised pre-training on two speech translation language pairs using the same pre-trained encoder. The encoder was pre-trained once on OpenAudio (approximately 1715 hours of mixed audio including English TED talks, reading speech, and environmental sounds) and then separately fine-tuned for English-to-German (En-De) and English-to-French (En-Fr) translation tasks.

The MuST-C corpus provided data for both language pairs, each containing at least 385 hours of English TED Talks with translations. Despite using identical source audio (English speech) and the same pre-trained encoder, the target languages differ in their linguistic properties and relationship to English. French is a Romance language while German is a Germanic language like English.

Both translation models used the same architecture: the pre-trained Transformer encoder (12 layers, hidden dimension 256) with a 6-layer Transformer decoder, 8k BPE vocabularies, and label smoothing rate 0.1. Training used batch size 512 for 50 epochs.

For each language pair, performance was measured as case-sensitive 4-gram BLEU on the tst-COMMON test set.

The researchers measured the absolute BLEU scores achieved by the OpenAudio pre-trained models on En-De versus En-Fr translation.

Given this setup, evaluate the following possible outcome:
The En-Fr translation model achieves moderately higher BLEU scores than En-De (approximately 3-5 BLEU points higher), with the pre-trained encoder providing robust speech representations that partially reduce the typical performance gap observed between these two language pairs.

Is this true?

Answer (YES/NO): NO